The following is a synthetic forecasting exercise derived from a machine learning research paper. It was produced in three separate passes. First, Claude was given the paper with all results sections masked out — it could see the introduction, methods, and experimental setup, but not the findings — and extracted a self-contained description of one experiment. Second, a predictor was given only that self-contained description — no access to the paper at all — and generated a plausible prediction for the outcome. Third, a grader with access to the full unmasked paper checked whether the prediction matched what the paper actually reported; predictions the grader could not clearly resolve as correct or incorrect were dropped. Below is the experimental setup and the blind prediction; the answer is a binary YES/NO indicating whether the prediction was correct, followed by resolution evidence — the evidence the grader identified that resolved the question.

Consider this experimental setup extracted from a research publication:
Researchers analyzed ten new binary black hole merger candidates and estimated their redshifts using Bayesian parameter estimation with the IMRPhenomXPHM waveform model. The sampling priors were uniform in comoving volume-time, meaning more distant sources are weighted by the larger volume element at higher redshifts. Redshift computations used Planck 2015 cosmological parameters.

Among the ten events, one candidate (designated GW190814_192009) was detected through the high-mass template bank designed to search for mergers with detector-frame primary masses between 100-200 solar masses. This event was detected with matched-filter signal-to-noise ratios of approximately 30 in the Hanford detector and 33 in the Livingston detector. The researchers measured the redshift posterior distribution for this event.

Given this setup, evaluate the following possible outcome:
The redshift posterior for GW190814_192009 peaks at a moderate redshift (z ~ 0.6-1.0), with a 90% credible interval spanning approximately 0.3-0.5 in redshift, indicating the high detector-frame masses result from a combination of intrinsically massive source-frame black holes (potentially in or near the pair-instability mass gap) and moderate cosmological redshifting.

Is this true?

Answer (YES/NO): NO